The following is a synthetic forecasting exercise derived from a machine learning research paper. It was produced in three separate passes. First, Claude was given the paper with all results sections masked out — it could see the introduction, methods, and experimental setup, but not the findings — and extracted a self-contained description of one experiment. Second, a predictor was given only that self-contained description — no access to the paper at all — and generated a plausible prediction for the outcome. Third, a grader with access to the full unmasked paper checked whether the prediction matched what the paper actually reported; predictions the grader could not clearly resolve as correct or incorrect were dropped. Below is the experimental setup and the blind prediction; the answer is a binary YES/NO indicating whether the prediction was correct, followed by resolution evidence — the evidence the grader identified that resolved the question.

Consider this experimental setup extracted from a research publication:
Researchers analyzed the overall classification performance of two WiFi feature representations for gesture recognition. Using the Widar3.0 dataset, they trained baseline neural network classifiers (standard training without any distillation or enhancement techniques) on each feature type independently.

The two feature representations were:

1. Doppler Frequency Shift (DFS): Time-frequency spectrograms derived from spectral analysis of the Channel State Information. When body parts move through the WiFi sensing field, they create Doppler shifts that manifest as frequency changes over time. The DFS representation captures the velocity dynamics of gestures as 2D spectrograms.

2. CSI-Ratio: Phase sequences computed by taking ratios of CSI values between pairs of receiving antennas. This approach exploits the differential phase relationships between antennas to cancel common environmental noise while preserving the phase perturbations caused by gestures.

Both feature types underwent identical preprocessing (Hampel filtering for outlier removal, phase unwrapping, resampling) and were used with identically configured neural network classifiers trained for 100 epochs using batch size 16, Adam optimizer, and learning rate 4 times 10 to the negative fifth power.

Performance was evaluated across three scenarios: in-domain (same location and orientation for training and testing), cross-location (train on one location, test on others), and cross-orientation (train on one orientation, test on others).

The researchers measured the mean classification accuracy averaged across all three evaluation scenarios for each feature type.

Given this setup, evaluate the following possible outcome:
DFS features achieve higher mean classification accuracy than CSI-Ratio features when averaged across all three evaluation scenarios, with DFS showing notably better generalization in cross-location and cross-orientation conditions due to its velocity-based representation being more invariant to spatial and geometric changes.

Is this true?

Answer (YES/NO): NO